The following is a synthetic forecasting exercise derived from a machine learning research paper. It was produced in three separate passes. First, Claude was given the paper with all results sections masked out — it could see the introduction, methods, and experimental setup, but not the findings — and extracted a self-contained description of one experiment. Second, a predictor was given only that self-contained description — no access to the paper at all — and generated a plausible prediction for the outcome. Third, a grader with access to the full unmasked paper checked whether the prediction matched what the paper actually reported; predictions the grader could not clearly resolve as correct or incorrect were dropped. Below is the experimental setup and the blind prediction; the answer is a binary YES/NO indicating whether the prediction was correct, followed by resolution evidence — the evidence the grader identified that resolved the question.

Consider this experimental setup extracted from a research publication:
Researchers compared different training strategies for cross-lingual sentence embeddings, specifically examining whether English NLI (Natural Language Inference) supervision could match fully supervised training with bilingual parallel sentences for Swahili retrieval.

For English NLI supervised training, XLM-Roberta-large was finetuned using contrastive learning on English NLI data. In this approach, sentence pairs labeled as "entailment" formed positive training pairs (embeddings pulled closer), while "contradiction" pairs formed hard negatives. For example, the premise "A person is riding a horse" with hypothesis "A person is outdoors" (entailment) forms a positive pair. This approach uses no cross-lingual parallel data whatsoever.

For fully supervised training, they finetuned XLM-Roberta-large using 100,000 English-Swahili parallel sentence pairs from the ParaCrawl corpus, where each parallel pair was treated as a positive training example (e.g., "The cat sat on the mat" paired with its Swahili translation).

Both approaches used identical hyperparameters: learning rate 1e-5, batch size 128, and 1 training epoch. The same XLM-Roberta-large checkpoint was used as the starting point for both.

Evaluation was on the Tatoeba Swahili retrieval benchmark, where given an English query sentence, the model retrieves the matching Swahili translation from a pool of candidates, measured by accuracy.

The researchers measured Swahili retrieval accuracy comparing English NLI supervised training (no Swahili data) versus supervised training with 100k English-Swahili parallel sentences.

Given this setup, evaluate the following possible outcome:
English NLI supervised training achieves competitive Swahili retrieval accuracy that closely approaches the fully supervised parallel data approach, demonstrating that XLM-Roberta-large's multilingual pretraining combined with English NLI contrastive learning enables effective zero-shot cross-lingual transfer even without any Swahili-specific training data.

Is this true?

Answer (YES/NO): NO